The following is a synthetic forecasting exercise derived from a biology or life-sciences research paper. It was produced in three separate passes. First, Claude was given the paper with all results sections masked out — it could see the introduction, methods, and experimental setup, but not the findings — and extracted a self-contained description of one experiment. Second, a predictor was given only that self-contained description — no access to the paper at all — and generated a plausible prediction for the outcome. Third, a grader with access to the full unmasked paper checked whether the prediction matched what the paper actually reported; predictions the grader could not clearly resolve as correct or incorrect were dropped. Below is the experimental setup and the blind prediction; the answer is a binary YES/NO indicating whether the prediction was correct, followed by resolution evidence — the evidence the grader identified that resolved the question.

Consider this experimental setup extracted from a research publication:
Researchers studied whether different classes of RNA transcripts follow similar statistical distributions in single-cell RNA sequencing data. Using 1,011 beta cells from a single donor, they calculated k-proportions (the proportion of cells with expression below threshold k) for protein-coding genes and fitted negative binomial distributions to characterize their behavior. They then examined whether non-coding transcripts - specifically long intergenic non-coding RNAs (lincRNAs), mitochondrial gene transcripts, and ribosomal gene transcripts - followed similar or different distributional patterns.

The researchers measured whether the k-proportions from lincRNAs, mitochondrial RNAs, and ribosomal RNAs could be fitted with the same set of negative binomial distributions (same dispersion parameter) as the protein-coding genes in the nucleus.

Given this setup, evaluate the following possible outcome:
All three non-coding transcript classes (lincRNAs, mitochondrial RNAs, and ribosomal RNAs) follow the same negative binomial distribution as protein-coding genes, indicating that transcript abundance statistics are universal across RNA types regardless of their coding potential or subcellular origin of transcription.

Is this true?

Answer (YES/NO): YES